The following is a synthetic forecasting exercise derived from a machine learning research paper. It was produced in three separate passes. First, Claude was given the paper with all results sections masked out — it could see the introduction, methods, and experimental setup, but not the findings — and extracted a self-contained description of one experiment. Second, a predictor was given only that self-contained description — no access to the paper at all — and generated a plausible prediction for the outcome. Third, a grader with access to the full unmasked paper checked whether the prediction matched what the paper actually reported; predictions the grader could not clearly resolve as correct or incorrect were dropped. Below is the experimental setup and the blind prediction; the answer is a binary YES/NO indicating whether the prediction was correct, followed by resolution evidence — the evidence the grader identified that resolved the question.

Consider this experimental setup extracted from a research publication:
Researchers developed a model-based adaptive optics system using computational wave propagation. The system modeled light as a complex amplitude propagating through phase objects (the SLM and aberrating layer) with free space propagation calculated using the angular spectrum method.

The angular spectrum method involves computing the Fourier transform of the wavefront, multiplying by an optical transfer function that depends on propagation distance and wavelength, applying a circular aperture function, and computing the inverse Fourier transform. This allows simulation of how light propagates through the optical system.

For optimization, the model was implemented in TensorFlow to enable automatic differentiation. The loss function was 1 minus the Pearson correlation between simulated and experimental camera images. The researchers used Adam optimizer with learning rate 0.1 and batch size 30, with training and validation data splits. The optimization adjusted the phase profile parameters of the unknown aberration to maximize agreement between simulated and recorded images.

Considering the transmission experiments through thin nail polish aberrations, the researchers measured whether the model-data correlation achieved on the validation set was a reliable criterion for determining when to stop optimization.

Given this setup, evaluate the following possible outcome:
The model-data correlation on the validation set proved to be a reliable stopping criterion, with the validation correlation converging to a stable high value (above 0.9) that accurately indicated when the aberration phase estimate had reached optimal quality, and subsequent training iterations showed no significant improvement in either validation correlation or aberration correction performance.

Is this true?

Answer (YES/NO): NO